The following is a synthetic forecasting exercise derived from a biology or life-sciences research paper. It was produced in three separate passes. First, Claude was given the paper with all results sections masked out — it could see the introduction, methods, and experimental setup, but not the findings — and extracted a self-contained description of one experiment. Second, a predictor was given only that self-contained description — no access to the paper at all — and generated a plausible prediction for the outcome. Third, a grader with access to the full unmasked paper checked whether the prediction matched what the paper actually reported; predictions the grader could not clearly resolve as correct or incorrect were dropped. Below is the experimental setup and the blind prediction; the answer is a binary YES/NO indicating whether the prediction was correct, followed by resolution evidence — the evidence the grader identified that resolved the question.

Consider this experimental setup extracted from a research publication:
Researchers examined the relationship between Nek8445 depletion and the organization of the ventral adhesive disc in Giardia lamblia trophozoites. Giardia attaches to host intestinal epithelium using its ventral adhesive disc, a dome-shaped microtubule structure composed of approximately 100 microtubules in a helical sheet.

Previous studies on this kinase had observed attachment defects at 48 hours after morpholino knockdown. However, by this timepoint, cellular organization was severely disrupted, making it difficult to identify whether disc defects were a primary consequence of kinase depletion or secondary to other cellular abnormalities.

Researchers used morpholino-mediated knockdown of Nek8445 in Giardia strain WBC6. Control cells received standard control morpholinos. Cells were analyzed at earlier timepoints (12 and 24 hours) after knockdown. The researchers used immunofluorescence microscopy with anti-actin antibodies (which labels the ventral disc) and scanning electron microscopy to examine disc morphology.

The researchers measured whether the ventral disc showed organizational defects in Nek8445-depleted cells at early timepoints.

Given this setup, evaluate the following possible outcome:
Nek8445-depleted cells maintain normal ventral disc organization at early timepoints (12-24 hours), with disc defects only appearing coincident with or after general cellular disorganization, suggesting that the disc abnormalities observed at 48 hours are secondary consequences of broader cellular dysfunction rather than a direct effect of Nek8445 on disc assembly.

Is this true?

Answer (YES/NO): YES